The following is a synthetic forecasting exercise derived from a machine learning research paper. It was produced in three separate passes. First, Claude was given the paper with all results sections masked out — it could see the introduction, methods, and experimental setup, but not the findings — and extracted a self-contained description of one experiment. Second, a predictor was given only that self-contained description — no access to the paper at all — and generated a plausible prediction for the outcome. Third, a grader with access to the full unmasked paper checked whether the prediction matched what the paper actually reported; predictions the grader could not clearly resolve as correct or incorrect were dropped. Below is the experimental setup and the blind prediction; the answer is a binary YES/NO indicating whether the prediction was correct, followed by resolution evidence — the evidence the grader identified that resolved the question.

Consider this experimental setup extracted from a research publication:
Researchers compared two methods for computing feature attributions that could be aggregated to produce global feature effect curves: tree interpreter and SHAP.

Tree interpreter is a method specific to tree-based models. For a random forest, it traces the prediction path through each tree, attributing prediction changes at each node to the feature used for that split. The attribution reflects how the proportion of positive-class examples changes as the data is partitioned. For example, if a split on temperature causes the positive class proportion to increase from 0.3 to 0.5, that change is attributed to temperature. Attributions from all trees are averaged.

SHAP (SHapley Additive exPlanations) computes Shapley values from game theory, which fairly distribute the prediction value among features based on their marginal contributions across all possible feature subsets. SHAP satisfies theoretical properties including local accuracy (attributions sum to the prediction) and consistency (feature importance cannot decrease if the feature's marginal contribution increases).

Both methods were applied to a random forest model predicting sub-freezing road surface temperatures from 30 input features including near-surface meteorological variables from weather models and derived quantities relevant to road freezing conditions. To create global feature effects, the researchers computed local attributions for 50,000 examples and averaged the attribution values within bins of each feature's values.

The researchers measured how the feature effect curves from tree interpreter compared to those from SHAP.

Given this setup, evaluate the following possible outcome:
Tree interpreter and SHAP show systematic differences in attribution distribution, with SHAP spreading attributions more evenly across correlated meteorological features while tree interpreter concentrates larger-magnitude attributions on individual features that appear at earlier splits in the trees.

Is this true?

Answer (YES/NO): NO